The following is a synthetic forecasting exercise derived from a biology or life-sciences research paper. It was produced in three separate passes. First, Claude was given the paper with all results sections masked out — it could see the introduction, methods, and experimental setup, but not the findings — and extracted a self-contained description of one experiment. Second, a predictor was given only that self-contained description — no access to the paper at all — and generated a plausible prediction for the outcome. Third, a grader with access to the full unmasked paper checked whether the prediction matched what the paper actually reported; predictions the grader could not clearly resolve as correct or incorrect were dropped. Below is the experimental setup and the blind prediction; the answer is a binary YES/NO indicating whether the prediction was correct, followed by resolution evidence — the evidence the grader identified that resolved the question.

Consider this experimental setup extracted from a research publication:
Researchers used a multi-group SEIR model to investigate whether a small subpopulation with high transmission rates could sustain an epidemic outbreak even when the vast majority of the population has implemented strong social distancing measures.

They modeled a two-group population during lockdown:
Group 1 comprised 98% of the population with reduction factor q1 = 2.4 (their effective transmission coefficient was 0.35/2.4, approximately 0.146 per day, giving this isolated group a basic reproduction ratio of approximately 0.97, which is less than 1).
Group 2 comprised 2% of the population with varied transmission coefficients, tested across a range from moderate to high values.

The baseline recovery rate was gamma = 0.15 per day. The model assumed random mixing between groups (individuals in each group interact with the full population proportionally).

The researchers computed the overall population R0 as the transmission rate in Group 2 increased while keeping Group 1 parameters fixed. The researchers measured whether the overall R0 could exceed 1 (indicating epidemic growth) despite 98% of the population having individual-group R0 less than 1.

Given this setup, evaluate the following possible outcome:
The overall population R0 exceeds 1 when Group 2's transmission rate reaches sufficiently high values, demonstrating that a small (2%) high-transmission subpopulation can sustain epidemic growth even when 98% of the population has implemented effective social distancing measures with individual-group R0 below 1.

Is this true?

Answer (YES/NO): YES